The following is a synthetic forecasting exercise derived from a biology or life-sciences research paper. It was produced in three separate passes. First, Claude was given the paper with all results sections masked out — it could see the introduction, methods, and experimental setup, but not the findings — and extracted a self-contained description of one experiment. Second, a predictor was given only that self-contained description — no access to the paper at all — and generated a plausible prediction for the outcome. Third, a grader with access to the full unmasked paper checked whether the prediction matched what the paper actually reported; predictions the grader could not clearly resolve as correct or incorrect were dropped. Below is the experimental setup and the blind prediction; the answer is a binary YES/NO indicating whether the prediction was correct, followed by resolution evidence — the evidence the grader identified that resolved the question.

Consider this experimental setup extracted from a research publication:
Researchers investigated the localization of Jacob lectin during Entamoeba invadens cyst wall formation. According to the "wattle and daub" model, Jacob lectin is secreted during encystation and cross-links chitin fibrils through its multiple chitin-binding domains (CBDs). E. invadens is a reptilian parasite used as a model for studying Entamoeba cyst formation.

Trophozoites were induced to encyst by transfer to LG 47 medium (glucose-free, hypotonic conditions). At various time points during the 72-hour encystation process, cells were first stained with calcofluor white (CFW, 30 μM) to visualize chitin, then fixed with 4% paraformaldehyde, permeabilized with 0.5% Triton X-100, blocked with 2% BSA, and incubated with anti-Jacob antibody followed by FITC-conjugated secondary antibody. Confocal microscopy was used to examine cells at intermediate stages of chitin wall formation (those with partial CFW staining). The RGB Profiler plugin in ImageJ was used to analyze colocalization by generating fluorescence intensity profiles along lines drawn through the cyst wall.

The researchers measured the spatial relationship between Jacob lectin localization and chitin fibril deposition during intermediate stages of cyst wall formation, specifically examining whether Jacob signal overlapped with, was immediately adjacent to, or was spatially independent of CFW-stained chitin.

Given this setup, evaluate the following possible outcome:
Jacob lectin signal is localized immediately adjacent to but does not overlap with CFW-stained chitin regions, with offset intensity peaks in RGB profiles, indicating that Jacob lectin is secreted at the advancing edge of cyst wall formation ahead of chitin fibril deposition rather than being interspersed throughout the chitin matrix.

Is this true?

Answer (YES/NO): NO